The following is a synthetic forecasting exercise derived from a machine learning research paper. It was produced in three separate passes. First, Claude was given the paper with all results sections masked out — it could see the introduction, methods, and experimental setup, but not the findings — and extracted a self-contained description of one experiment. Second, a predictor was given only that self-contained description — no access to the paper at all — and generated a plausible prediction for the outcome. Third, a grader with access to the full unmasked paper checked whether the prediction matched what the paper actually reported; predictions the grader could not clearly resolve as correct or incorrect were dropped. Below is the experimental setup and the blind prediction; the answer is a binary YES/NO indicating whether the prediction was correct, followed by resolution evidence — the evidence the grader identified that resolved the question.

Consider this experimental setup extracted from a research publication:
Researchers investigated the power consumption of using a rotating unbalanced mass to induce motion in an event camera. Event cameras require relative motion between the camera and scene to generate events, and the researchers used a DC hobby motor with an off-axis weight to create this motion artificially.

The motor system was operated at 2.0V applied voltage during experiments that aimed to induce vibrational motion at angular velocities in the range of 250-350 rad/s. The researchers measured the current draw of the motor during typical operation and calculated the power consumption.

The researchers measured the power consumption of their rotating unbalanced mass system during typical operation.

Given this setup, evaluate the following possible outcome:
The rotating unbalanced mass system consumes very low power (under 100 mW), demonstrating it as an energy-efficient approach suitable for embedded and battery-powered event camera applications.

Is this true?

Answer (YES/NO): NO